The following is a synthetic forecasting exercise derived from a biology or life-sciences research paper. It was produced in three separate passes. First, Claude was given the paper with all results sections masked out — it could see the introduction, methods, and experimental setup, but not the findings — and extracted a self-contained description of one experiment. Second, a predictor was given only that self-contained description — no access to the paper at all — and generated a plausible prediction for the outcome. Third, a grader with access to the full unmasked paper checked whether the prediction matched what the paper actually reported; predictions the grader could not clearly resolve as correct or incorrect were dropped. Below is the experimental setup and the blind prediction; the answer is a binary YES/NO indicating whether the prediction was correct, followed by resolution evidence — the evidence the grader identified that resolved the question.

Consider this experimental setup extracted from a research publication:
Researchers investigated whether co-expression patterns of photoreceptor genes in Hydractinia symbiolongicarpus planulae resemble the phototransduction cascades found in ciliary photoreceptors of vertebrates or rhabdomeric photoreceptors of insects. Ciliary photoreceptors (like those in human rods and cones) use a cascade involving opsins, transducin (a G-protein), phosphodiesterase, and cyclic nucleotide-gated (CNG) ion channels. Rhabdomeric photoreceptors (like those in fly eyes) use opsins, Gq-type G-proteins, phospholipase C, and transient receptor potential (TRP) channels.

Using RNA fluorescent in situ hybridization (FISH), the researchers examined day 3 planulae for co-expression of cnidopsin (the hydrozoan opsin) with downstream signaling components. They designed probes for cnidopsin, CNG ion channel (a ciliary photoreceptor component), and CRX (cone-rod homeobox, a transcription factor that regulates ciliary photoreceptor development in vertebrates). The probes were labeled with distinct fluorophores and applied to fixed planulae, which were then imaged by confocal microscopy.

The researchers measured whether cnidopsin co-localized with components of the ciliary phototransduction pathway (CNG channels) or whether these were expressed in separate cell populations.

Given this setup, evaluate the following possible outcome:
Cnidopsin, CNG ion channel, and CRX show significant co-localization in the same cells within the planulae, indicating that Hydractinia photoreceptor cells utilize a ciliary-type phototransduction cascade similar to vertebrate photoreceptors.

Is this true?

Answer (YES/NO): YES